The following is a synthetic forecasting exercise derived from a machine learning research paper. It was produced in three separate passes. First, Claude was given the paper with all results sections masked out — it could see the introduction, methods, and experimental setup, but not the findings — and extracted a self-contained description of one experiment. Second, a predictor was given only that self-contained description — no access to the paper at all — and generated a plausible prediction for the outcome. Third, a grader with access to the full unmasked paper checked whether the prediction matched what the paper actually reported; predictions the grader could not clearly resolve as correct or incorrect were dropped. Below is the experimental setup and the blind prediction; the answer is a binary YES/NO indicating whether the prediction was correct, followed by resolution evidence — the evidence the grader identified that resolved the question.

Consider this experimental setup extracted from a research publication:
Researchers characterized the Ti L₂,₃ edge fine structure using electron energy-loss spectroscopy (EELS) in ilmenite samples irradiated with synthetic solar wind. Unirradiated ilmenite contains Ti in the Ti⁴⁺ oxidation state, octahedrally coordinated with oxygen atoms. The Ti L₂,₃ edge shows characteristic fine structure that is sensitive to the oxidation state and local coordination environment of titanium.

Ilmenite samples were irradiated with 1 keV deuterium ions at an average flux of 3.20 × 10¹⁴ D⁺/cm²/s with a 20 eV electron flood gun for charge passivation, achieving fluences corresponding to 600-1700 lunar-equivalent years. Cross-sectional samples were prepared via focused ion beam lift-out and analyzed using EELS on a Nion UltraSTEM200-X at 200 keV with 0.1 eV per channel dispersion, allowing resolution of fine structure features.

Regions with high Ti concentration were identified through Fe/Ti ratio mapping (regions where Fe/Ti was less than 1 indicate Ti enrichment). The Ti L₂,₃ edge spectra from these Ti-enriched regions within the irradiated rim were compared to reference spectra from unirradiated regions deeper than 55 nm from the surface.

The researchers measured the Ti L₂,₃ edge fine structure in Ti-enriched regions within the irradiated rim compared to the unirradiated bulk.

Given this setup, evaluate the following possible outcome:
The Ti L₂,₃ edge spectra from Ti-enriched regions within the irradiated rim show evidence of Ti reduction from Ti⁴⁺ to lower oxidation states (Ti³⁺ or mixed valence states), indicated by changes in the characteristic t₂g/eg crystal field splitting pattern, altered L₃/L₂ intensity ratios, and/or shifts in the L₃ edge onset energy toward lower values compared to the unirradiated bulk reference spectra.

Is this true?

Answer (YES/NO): NO